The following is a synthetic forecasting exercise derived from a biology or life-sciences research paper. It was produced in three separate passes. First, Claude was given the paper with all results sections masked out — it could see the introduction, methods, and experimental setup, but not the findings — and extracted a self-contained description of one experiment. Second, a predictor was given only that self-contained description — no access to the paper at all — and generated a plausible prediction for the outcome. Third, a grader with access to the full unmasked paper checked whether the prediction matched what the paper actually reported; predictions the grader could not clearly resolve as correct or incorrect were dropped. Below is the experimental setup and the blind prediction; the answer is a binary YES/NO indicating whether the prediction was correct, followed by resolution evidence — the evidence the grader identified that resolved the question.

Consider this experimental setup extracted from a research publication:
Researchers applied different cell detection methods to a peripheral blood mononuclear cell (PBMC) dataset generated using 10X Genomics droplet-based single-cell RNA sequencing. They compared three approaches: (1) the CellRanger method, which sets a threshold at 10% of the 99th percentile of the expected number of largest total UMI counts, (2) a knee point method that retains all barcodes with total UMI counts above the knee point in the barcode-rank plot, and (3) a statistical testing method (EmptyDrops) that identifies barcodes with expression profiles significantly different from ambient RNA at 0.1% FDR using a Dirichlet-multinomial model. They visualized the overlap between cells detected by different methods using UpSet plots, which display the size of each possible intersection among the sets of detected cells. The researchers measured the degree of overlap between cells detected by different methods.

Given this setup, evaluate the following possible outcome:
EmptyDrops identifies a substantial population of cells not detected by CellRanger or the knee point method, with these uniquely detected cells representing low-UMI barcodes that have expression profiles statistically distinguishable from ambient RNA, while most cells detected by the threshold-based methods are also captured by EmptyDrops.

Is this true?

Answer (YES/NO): YES